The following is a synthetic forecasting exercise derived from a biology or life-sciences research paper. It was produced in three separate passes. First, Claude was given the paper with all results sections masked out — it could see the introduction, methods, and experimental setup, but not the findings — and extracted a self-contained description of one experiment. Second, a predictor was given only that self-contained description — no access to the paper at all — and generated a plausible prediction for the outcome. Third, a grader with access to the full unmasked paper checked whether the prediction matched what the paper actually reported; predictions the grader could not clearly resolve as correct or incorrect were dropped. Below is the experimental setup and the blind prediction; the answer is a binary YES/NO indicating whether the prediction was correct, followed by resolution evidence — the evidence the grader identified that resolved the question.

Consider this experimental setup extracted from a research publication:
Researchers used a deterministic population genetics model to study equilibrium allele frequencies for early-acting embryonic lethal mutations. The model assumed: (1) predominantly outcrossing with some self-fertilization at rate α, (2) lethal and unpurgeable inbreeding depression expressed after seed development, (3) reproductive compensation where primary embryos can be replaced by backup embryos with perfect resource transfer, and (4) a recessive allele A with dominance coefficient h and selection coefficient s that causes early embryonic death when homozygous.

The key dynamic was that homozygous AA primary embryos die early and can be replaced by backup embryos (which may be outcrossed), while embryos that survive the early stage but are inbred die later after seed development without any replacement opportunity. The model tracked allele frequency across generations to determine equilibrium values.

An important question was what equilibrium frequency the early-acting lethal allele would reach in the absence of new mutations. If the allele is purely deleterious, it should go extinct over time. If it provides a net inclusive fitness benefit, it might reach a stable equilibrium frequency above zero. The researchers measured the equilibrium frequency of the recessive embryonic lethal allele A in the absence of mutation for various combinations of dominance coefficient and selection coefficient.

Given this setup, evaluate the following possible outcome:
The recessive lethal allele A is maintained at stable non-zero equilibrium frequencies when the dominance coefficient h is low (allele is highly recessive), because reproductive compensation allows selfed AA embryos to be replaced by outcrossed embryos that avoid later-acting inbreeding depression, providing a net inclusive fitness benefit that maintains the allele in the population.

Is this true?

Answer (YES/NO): YES